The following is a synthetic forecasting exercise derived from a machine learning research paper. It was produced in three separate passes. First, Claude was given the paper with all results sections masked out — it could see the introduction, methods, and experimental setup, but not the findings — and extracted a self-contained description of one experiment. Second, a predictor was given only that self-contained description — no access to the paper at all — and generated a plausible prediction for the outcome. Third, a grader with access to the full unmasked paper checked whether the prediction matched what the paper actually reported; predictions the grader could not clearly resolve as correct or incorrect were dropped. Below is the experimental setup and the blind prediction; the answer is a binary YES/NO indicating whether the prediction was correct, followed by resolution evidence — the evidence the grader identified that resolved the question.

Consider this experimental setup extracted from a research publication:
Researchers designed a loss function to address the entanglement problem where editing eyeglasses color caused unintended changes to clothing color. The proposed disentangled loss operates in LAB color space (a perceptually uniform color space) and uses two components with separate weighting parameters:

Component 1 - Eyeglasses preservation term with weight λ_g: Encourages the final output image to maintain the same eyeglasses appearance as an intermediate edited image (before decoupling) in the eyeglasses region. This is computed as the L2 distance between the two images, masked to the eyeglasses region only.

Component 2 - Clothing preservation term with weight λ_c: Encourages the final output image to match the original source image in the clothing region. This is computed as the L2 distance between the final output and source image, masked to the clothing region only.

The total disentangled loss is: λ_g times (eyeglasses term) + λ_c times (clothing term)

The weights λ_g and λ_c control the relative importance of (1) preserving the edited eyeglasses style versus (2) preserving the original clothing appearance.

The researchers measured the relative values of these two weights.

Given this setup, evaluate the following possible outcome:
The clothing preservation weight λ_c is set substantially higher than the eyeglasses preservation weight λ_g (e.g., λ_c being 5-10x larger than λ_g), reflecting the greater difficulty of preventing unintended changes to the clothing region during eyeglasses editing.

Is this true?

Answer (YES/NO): NO